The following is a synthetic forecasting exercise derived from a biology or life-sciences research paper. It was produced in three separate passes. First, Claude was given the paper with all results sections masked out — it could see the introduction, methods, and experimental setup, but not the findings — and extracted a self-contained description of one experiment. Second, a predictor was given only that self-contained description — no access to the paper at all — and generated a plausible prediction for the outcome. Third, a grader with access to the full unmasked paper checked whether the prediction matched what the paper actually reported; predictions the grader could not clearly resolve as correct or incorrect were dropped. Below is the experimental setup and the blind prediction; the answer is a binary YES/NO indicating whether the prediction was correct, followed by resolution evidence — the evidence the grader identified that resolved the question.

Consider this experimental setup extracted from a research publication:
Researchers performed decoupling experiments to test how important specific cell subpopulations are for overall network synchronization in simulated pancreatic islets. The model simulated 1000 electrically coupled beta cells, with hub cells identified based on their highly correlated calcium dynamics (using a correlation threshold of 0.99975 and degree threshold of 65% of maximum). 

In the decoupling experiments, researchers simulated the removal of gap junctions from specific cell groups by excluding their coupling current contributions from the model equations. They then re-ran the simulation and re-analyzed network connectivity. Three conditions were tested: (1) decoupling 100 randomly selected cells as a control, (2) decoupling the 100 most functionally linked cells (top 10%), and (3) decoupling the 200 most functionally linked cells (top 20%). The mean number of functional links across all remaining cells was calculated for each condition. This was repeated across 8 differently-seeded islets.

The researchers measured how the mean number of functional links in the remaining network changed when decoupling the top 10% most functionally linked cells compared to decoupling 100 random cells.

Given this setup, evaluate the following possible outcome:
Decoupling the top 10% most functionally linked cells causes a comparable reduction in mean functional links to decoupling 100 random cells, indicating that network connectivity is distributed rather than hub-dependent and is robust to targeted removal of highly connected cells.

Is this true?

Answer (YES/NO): NO